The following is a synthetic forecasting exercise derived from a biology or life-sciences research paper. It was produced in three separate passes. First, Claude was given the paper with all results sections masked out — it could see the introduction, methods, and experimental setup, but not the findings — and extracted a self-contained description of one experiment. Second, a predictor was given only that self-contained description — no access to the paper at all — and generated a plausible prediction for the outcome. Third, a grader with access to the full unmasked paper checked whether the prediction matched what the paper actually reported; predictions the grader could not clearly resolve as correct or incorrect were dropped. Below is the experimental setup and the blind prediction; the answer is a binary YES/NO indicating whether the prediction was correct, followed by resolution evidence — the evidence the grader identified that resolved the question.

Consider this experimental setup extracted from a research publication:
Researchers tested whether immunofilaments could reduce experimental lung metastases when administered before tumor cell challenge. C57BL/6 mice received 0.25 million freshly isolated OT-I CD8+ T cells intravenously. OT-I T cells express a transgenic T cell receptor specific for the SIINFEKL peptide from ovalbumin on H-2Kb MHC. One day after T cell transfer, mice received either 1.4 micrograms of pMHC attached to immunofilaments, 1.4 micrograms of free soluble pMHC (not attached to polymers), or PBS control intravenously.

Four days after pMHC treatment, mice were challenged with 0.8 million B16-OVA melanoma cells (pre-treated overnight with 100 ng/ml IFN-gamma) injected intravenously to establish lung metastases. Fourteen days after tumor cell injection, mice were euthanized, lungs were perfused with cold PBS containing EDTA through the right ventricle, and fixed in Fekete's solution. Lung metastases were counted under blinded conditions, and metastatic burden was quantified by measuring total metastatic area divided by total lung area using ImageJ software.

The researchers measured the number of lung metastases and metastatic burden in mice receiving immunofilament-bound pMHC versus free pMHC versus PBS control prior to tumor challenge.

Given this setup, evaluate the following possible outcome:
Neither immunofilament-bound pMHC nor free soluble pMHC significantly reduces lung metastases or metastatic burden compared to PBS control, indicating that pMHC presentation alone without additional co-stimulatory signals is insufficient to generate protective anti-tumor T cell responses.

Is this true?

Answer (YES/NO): NO